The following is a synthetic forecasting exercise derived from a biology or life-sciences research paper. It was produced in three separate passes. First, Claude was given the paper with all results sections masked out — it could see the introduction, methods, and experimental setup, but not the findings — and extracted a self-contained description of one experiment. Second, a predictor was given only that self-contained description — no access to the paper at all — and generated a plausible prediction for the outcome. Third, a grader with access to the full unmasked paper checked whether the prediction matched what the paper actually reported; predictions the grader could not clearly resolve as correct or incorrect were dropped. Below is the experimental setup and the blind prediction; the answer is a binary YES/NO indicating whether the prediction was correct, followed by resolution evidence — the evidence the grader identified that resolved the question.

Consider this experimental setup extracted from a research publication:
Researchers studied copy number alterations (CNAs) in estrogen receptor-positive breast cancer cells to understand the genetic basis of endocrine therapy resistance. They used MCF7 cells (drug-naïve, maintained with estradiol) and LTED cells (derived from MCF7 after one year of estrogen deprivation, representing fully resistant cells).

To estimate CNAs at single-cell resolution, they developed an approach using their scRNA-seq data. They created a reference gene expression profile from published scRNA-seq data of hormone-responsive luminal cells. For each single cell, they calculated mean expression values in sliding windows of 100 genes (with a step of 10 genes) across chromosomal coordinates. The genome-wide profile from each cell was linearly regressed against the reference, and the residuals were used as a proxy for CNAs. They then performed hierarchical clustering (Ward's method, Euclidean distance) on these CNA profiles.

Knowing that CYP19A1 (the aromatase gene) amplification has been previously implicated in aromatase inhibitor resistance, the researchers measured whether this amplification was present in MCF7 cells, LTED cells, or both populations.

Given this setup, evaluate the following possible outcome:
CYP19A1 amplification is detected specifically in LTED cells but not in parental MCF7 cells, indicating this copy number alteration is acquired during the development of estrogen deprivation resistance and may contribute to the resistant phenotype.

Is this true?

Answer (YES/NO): YES